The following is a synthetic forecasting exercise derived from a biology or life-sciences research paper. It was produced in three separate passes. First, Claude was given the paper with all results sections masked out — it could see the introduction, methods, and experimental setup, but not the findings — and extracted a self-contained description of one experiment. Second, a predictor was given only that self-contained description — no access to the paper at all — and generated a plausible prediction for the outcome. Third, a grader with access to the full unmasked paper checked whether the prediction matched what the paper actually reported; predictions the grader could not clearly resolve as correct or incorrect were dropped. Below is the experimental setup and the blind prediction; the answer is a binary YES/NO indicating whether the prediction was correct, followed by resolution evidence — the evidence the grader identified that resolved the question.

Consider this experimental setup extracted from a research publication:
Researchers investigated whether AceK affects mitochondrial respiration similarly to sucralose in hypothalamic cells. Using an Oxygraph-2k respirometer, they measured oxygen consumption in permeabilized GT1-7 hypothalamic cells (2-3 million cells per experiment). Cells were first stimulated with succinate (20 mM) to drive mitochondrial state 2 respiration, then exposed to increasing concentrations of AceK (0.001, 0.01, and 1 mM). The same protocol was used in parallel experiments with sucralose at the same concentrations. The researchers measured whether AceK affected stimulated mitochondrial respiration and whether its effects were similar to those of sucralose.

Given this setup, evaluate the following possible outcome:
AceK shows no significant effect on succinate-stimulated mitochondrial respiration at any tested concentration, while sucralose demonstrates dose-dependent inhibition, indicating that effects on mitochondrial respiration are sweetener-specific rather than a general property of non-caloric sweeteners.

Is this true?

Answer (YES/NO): NO